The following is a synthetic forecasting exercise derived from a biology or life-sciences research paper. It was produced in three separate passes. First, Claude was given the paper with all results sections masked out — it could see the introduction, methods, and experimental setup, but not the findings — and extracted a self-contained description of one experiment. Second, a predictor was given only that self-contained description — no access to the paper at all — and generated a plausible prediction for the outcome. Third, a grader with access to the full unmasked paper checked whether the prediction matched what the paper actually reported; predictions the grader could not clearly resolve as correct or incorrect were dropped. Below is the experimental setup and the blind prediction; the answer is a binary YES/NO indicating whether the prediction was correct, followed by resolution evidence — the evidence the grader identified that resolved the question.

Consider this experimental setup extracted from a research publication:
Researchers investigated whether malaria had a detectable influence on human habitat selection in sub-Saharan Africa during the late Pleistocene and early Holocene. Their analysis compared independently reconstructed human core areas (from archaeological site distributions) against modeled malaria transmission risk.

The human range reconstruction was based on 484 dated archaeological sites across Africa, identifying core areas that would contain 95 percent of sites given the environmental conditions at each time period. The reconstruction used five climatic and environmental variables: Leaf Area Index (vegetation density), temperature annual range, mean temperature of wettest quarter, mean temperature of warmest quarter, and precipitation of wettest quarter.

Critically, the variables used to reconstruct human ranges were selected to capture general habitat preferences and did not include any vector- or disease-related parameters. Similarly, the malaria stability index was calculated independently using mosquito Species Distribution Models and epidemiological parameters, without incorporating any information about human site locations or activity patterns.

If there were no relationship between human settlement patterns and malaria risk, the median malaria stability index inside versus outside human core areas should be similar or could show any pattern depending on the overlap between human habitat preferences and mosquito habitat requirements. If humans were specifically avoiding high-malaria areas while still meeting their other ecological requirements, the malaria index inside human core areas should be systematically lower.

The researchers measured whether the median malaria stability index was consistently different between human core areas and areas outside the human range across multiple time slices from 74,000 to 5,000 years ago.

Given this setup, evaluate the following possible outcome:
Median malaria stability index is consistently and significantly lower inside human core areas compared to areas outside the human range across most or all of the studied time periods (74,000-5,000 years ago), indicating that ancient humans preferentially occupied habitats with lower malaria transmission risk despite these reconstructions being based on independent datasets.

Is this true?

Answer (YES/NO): YES